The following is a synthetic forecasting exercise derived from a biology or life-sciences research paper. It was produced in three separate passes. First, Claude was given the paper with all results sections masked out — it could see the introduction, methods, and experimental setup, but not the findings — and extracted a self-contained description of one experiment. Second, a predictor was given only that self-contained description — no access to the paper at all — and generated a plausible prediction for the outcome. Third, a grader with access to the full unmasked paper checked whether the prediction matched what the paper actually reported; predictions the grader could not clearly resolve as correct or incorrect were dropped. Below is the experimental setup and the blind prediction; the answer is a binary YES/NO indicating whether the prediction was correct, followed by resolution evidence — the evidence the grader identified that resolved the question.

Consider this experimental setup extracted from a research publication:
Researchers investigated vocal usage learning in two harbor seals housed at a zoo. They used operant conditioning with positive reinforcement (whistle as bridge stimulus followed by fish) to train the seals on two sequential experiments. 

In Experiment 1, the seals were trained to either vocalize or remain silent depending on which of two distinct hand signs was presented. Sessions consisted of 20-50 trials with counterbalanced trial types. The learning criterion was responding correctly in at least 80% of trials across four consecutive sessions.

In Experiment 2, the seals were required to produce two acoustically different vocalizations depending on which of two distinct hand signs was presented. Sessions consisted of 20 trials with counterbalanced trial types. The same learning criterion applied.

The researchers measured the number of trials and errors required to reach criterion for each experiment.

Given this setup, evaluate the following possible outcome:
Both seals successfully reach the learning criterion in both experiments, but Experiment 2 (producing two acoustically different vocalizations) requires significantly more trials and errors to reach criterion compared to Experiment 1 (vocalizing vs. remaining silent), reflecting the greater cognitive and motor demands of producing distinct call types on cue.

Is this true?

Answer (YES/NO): YES